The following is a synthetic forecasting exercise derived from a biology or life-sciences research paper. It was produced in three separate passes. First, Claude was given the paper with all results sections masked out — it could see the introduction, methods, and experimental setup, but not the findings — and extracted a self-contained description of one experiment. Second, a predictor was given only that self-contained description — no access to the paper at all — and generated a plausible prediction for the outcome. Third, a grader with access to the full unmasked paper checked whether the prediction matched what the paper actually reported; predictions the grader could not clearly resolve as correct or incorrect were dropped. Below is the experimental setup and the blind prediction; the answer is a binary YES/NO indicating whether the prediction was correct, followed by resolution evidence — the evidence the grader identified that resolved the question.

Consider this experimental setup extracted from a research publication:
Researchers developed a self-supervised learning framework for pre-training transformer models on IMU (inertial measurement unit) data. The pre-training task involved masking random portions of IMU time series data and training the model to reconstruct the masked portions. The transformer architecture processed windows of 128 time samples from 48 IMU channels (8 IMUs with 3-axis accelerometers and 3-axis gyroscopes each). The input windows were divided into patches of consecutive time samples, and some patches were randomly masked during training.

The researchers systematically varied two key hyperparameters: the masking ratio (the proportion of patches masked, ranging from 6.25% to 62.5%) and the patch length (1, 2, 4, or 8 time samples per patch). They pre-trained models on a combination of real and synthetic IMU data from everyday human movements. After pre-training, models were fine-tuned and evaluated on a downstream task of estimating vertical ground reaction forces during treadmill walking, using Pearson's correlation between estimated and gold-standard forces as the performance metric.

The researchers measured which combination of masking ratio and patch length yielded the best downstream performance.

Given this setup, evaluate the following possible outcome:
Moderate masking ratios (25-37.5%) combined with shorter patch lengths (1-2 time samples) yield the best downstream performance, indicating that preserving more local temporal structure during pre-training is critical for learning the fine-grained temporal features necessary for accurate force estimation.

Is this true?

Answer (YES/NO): NO